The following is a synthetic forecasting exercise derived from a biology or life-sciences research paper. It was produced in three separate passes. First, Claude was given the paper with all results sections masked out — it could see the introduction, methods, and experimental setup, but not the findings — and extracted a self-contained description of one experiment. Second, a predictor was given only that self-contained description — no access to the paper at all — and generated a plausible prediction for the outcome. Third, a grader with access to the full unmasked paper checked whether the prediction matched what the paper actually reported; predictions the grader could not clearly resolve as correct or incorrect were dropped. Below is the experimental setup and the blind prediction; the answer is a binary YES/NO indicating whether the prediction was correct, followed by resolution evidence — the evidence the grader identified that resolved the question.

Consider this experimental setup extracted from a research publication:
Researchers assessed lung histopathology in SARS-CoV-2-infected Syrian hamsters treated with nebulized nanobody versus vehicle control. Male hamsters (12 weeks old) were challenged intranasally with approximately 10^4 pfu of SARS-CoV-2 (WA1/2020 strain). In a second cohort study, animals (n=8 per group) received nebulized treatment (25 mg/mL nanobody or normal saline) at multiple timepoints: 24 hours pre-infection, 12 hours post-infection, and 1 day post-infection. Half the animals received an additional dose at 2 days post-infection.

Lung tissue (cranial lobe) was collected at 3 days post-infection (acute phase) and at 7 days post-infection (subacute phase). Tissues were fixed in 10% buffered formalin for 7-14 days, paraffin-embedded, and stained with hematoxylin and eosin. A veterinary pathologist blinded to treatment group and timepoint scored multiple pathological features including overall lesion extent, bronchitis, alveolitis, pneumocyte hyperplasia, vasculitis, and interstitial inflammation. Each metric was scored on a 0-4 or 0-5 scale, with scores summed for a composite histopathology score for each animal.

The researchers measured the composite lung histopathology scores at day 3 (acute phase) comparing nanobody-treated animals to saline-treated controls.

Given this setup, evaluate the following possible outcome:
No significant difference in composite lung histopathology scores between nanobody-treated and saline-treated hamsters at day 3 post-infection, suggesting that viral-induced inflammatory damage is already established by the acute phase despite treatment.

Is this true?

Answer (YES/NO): NO